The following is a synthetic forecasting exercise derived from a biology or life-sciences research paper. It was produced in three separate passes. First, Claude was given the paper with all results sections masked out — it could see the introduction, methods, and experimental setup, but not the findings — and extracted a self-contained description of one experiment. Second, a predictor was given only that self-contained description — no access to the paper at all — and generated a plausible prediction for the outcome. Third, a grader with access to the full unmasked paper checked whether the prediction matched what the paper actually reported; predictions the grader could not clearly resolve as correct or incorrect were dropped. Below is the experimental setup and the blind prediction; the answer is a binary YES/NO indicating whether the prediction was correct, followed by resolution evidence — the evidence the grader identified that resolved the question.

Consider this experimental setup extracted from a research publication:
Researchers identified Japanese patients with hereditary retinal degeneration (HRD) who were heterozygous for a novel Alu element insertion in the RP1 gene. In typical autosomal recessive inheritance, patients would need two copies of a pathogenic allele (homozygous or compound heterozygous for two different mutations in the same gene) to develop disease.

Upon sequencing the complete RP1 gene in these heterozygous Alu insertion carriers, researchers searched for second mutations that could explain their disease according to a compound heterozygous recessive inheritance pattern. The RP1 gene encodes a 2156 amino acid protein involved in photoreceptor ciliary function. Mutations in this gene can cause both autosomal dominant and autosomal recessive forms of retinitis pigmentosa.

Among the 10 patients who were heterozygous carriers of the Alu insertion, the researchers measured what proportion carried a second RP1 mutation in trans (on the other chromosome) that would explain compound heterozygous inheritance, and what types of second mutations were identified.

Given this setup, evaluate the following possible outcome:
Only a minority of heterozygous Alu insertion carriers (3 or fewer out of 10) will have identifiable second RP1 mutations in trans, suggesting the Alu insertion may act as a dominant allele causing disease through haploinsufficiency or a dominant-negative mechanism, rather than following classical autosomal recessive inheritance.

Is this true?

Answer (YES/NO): NO